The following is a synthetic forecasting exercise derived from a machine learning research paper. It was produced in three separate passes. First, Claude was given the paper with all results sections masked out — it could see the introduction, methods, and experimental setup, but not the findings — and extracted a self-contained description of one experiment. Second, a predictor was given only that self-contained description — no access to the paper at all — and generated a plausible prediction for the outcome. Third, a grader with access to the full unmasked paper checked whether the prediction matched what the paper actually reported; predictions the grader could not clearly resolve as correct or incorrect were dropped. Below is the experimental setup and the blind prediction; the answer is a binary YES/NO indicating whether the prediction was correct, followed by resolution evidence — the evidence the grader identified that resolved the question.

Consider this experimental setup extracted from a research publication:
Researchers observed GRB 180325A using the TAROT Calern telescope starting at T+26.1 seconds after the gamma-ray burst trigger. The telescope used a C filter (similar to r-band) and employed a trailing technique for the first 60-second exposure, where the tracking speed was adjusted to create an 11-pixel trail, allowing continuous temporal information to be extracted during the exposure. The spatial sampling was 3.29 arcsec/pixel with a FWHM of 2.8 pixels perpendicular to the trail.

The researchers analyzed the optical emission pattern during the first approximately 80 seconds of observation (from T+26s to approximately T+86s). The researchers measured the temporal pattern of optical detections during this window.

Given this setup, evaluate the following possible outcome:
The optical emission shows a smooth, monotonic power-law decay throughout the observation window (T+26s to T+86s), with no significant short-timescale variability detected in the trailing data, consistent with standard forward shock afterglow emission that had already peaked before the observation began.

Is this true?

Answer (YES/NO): NO